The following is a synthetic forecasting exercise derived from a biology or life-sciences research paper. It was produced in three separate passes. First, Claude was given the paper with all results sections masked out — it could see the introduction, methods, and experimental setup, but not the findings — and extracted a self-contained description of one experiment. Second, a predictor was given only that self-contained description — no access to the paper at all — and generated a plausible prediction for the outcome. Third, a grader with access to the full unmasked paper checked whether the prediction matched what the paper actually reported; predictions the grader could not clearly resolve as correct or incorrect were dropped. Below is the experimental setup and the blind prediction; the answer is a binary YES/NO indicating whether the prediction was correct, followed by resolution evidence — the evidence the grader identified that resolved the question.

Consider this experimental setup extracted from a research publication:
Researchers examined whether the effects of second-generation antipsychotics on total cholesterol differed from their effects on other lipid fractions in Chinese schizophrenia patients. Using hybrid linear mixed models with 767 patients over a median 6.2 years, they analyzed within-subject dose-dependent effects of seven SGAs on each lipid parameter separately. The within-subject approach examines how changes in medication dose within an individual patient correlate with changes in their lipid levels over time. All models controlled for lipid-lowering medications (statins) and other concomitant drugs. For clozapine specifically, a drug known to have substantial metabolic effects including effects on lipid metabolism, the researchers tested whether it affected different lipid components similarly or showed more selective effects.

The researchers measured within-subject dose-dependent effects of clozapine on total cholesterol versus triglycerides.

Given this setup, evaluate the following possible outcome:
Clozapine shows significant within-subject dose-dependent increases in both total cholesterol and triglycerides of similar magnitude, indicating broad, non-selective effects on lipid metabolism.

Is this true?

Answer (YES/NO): NO